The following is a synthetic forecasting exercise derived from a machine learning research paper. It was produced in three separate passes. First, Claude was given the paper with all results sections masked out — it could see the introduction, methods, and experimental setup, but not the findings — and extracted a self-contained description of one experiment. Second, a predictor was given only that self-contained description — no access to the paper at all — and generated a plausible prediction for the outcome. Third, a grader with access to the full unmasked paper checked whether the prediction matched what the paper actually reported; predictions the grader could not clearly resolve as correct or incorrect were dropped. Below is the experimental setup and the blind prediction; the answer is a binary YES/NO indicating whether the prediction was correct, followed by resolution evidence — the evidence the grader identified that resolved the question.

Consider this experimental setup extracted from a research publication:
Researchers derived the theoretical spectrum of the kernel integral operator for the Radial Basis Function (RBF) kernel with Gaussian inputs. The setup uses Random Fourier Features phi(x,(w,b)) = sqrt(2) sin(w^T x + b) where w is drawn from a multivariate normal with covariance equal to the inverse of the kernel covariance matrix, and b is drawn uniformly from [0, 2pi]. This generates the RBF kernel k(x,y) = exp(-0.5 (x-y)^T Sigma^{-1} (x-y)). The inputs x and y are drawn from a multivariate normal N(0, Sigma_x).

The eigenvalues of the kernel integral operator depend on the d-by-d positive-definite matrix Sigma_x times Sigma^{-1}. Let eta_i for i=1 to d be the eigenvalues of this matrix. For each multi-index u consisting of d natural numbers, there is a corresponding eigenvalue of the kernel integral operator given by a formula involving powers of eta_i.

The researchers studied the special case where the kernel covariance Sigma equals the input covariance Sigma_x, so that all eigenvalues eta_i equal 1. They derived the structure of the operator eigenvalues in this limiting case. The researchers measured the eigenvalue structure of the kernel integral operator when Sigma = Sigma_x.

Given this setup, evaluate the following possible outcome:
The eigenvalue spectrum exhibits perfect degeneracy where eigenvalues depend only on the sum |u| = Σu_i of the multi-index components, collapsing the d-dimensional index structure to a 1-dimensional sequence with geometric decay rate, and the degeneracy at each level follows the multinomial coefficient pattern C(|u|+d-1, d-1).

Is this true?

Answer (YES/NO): YES